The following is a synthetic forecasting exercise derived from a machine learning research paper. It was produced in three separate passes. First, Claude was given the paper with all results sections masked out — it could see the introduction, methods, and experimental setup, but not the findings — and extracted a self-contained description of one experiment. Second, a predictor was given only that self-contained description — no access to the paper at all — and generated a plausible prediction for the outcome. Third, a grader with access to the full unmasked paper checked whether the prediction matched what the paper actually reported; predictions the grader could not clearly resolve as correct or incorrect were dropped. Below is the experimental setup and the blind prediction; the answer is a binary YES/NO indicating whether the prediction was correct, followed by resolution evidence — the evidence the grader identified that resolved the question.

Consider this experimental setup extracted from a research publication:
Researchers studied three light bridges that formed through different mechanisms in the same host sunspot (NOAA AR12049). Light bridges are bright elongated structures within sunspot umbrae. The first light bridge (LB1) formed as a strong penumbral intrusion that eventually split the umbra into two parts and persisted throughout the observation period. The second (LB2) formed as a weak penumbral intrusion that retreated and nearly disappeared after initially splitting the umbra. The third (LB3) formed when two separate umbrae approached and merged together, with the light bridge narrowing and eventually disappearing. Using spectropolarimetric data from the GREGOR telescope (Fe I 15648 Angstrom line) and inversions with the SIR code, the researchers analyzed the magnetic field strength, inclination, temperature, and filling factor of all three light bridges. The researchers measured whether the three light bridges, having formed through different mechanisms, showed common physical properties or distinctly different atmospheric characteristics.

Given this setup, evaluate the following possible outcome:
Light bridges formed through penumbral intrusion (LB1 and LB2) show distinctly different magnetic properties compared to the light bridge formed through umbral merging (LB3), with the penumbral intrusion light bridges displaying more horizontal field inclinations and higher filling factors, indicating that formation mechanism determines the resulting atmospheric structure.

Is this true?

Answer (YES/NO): NO